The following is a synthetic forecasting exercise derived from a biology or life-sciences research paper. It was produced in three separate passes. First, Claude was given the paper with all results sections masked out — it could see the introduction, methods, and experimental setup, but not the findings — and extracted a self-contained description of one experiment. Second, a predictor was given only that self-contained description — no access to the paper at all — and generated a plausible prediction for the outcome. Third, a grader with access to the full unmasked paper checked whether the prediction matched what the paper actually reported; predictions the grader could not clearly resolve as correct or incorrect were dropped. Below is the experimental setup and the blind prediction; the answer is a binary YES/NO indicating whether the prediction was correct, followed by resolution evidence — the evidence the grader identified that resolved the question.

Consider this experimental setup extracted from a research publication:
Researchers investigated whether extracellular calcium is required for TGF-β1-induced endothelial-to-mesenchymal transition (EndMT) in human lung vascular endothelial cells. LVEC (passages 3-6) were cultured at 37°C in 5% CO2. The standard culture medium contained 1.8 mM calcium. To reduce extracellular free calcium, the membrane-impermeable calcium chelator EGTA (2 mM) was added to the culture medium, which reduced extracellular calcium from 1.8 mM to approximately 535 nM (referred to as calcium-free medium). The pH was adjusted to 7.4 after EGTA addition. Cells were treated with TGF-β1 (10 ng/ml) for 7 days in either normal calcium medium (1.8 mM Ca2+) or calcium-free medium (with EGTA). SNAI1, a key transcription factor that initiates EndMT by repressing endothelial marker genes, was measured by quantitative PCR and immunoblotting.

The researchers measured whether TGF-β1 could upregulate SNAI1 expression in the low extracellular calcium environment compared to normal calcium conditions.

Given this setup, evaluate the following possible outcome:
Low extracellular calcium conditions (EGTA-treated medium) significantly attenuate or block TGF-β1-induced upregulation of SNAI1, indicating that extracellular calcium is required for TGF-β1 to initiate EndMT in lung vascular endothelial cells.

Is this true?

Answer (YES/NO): YES